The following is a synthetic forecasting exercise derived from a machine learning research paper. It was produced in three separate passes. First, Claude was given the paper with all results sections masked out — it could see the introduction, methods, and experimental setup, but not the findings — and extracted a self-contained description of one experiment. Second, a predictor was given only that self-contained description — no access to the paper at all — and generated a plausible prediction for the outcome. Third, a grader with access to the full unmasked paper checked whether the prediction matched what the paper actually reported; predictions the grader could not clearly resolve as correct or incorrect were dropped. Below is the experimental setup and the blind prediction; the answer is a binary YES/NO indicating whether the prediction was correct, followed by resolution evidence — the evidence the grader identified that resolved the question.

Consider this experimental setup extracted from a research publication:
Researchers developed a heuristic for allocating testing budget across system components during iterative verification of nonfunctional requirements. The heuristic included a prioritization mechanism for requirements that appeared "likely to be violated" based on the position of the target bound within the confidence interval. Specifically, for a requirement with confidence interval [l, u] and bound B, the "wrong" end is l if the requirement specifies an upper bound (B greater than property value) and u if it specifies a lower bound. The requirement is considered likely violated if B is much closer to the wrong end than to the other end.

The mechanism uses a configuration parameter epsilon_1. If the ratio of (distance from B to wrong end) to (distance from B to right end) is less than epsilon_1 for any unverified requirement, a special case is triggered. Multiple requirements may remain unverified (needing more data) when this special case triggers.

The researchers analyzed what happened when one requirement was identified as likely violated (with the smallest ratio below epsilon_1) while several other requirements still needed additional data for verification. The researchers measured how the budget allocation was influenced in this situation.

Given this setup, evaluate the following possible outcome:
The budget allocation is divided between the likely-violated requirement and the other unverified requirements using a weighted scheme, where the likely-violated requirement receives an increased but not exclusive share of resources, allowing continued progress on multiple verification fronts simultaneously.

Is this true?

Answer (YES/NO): NO